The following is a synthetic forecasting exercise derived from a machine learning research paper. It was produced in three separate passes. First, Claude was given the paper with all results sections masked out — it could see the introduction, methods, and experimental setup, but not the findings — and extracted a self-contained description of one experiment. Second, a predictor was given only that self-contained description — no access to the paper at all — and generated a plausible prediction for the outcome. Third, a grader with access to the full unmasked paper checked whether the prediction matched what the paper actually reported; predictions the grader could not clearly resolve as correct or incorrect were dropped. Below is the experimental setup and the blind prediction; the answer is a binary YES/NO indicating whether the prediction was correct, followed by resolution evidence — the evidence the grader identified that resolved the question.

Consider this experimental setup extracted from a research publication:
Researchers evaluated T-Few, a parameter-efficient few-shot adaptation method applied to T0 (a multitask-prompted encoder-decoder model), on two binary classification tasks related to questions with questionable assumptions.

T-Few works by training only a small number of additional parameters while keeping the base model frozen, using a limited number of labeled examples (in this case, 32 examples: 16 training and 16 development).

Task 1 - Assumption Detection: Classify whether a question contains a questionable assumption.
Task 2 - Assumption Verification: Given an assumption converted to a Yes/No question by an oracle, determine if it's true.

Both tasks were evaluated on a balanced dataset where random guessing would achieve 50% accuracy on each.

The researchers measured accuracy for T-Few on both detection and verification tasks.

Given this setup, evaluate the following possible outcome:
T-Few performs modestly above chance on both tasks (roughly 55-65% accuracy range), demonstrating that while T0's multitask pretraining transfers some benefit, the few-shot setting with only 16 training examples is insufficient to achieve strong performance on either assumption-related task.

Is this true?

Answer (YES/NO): NO